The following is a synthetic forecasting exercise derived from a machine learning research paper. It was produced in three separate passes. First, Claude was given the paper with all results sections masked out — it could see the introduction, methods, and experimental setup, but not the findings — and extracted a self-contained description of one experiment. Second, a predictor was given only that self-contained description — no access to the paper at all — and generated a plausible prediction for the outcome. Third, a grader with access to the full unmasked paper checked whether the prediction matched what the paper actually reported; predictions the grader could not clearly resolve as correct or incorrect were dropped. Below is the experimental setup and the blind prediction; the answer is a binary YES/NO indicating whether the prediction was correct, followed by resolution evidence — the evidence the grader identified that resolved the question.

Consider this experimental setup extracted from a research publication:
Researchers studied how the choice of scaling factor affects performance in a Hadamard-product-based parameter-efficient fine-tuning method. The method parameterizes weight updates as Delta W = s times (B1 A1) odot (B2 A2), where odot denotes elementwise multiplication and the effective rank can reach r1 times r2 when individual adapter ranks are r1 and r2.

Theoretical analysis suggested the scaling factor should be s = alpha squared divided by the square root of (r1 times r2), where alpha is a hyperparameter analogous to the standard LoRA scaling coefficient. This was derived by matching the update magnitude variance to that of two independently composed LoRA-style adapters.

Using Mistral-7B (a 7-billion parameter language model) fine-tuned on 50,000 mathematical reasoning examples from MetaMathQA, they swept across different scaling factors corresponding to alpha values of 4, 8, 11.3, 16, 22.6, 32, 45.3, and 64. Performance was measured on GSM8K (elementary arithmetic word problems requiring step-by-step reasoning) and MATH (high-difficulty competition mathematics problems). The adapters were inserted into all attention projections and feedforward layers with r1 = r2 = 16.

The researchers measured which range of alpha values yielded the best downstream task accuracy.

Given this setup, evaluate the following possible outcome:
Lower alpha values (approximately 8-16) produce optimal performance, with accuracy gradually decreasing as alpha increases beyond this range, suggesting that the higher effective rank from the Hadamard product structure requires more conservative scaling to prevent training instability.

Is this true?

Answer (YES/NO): NO